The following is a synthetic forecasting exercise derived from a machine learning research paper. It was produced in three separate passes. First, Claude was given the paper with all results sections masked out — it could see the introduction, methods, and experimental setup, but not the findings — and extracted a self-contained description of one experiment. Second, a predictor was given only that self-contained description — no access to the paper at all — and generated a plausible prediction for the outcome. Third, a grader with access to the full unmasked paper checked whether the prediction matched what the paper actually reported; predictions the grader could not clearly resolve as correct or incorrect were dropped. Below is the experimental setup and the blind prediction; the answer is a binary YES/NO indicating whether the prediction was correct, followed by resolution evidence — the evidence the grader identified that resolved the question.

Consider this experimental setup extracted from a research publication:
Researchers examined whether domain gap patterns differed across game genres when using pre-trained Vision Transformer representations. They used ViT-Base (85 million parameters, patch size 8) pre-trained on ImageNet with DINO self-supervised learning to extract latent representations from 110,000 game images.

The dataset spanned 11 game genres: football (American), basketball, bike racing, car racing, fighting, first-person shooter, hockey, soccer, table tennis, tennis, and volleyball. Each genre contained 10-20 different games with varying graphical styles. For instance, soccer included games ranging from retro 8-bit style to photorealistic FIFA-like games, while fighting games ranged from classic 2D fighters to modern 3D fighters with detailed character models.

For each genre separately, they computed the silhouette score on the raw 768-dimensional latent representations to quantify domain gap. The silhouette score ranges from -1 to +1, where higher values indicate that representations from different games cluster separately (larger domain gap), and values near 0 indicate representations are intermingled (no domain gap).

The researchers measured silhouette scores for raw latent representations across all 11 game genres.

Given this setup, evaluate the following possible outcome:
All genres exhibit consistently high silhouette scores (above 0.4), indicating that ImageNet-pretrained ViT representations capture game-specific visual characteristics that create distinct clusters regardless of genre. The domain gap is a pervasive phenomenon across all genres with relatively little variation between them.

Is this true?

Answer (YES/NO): NO